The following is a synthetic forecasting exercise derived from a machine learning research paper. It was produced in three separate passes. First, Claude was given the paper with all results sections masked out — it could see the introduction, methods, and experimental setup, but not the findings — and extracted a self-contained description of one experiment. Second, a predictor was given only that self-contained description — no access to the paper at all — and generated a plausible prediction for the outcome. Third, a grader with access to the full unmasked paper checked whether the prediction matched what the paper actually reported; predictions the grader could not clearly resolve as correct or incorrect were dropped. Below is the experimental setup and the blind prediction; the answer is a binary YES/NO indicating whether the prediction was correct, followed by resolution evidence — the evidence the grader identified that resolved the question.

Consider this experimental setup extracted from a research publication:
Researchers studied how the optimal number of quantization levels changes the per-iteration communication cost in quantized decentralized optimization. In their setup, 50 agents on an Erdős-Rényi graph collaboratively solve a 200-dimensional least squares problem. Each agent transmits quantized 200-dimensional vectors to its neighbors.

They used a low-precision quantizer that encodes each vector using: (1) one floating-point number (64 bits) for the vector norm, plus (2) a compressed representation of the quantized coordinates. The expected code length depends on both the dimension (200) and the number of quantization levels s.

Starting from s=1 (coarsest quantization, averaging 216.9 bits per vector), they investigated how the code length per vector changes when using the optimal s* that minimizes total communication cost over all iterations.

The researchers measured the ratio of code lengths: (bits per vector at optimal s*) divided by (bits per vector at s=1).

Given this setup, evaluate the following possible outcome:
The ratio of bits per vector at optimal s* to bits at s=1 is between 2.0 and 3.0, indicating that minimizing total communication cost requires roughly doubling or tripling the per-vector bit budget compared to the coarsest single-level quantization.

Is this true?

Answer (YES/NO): NO